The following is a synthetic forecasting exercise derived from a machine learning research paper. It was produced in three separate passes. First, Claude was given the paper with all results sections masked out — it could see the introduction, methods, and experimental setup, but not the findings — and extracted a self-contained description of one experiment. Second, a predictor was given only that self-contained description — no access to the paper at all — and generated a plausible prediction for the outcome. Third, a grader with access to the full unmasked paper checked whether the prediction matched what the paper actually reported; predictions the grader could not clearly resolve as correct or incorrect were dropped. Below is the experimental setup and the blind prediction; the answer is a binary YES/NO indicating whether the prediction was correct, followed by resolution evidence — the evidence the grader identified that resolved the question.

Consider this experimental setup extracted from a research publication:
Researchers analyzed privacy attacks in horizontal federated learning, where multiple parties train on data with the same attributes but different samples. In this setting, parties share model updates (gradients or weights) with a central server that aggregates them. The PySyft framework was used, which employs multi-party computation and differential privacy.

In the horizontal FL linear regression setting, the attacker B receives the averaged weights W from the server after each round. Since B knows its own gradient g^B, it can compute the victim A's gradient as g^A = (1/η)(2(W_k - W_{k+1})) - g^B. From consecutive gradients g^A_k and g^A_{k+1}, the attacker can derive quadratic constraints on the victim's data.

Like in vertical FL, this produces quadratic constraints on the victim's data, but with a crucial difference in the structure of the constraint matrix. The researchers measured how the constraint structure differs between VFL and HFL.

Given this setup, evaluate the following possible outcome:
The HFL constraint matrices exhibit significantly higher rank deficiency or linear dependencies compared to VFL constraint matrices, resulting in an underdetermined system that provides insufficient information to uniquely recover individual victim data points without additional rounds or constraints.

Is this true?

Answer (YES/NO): NO